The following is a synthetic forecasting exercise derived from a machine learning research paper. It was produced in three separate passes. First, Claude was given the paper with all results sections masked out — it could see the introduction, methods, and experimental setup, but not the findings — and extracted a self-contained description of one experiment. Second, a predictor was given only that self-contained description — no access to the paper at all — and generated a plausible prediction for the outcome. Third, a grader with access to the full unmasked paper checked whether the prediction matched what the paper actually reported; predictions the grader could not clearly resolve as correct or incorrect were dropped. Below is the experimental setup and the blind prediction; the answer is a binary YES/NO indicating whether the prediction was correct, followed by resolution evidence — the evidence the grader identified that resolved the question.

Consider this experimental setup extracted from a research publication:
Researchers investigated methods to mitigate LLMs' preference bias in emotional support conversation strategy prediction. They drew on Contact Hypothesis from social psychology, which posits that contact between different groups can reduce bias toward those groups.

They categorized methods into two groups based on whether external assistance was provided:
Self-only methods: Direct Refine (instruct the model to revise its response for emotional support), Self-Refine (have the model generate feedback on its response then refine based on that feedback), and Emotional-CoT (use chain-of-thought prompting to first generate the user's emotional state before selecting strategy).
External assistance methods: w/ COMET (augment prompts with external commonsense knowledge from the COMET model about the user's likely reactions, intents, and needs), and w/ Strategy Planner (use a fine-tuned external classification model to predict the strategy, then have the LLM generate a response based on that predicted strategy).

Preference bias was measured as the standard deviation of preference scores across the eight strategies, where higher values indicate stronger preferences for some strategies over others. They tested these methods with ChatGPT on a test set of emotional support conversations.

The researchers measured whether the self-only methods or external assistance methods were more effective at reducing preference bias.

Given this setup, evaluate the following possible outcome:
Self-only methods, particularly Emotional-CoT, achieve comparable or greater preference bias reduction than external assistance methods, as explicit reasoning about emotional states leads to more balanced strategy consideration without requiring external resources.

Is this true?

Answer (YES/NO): NO